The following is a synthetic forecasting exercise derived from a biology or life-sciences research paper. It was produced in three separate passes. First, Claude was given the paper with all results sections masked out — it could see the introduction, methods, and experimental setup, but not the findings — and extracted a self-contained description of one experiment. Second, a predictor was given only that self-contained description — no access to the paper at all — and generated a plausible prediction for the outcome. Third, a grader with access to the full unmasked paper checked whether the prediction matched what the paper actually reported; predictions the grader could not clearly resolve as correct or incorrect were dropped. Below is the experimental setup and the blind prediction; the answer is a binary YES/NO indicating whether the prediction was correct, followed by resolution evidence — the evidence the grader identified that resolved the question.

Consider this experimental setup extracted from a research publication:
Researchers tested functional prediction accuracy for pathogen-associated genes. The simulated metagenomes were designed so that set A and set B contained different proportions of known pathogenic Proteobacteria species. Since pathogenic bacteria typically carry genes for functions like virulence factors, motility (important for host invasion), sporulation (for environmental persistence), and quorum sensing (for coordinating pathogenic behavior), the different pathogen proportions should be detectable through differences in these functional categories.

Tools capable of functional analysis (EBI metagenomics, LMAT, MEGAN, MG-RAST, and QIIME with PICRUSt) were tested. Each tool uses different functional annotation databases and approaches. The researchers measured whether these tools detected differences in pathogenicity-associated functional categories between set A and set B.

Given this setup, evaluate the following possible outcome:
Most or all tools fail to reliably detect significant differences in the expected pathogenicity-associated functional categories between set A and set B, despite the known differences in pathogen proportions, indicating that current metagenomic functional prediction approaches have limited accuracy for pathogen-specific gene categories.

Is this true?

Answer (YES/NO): NO